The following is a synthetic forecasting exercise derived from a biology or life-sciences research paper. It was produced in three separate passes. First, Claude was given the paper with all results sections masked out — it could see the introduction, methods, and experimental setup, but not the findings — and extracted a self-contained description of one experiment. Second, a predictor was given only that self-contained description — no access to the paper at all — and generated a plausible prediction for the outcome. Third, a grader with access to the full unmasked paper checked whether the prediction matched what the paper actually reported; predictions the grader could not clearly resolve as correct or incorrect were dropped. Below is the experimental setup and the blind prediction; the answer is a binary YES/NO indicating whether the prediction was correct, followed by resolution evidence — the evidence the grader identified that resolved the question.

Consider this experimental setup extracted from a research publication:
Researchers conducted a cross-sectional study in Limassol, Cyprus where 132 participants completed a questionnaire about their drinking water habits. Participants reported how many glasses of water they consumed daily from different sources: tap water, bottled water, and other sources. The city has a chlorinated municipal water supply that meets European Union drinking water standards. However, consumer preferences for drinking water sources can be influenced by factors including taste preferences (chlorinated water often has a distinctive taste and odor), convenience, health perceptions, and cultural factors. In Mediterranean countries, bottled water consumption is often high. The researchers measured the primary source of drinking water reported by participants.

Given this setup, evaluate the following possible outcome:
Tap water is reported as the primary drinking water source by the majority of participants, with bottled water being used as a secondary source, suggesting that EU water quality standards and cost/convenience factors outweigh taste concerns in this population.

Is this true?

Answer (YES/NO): NO